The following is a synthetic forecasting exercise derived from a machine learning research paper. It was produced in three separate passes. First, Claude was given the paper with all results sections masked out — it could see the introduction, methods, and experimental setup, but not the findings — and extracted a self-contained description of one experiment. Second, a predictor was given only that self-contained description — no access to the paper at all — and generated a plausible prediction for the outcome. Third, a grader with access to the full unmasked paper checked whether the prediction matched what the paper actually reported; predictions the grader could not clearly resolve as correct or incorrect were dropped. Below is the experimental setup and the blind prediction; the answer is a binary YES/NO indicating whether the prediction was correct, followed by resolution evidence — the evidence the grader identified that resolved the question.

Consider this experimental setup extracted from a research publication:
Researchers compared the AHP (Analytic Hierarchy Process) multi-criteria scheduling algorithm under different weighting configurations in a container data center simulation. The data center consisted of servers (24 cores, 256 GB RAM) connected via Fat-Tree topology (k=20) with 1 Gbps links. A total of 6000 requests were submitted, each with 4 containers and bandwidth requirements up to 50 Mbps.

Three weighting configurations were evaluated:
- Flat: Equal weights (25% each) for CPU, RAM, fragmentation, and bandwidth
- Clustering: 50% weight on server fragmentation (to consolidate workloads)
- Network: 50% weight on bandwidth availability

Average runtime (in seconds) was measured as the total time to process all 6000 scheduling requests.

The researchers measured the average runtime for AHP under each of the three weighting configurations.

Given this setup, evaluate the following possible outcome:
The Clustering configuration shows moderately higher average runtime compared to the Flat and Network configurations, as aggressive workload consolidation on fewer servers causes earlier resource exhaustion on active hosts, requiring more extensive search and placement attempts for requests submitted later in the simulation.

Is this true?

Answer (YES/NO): NO